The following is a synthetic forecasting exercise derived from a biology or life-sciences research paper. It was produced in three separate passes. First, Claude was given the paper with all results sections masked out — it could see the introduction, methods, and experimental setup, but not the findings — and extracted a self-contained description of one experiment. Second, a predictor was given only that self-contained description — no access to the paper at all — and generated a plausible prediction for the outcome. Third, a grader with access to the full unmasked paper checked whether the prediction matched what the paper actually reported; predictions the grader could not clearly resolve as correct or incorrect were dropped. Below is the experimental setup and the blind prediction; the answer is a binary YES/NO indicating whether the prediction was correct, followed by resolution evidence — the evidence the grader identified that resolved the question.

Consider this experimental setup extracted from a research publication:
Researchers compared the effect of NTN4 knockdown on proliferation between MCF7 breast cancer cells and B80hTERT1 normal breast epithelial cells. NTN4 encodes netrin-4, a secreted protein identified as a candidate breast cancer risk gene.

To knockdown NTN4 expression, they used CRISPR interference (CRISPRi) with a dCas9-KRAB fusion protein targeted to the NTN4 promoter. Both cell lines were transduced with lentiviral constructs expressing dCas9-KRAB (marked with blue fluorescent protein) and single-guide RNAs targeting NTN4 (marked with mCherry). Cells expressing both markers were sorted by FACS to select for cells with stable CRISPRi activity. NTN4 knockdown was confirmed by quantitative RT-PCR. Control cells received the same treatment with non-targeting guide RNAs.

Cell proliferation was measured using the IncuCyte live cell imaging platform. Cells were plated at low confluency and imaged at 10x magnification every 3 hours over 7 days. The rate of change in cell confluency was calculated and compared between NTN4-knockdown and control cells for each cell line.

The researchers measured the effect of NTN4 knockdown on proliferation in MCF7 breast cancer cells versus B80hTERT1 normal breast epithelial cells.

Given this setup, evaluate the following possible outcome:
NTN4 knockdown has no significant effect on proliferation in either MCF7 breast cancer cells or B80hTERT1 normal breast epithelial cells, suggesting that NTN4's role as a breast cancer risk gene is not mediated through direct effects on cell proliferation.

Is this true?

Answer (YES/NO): NO